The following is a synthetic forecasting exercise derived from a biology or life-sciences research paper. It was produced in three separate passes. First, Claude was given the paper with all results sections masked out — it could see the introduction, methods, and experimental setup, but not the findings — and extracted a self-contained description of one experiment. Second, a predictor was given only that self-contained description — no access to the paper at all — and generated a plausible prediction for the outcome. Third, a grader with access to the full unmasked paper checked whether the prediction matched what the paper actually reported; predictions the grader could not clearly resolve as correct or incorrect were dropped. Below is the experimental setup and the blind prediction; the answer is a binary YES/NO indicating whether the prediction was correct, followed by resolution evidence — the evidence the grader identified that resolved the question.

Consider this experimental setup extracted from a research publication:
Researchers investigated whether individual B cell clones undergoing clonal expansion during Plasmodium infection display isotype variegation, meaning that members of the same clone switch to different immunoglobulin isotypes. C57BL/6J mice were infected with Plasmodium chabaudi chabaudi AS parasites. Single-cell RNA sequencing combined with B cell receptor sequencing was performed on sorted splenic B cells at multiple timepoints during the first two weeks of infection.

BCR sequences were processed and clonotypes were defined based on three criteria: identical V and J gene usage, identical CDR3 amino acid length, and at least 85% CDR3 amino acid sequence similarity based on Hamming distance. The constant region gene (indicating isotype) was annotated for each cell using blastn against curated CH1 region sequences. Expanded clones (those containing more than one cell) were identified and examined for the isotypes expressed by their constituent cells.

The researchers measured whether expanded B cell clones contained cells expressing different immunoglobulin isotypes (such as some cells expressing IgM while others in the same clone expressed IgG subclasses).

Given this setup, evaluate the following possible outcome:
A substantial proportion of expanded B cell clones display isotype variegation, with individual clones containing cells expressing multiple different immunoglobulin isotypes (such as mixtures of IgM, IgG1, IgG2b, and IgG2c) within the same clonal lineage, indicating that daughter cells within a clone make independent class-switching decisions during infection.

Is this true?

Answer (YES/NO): YES